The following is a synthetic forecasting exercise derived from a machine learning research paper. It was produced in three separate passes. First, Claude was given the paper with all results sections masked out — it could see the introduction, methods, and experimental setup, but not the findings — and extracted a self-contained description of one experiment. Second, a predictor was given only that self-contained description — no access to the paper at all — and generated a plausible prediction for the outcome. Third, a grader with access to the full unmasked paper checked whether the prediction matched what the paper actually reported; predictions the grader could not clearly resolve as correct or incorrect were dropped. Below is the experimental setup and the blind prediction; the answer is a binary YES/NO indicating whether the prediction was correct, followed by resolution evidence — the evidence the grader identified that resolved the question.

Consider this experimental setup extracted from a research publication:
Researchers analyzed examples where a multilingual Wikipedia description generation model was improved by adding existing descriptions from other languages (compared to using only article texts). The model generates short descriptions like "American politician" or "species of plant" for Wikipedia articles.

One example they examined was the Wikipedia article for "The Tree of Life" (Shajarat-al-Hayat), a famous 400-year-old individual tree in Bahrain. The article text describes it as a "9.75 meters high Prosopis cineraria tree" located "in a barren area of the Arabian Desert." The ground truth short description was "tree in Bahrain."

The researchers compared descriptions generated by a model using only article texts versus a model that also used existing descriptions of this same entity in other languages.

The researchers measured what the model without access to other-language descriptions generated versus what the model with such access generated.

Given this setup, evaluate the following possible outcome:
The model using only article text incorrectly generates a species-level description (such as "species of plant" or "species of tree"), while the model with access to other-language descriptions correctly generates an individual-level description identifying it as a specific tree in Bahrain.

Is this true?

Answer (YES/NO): YES